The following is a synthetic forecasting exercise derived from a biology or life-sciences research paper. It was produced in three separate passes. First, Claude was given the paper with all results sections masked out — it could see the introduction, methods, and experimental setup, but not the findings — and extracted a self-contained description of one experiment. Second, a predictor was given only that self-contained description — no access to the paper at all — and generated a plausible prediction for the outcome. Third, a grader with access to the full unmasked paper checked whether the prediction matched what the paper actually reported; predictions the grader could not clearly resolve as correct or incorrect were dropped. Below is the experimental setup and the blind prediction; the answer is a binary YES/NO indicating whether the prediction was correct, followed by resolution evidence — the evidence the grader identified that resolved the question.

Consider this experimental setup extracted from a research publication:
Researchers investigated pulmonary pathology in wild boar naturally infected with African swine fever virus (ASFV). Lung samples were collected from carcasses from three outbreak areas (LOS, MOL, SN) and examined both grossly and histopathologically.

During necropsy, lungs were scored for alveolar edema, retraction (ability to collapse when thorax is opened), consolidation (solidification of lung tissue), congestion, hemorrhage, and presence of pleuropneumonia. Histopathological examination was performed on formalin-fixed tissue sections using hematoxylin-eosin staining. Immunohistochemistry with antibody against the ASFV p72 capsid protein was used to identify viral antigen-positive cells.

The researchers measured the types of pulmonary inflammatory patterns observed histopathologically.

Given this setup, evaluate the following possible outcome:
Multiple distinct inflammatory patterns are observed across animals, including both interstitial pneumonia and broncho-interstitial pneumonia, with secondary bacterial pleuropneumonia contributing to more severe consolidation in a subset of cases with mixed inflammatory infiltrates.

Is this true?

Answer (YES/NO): NO